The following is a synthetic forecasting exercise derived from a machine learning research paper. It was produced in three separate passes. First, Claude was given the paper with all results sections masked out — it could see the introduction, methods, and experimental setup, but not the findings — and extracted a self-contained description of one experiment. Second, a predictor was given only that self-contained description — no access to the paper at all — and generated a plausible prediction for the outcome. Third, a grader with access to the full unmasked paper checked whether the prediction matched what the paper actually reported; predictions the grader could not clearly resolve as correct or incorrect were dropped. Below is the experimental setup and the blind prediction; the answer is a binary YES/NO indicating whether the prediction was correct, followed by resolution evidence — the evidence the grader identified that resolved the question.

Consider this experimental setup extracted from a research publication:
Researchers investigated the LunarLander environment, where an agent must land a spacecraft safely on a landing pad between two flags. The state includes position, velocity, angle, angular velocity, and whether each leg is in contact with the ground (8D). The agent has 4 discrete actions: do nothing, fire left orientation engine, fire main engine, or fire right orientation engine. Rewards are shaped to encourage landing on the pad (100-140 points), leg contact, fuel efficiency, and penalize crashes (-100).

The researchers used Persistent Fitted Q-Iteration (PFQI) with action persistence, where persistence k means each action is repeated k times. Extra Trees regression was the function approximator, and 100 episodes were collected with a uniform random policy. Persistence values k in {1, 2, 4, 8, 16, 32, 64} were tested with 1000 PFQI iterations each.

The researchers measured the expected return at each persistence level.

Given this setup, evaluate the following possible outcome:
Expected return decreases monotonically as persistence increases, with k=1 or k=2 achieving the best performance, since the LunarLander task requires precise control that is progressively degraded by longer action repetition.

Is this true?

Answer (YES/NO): NO